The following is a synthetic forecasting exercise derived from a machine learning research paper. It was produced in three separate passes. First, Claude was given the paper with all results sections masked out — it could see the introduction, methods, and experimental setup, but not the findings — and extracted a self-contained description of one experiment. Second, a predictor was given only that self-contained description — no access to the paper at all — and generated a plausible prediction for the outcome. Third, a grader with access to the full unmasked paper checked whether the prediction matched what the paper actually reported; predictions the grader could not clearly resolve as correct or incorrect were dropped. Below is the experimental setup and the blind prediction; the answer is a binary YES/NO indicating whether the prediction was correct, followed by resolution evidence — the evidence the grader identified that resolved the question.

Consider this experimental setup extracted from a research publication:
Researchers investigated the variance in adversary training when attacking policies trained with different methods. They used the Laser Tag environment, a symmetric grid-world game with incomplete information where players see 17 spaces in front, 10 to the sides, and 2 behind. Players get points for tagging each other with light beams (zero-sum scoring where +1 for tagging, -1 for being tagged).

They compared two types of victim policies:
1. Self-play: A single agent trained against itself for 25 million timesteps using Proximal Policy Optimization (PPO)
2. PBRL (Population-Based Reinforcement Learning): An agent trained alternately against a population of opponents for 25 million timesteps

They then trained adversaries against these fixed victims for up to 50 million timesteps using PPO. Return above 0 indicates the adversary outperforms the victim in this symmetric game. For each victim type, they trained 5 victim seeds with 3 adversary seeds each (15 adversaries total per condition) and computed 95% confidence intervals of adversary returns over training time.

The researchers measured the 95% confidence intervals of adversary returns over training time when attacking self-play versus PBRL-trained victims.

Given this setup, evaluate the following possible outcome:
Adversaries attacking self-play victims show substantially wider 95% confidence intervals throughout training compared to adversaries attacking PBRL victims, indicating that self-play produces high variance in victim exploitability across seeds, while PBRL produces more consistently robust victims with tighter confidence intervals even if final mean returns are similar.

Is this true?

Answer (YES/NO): NO